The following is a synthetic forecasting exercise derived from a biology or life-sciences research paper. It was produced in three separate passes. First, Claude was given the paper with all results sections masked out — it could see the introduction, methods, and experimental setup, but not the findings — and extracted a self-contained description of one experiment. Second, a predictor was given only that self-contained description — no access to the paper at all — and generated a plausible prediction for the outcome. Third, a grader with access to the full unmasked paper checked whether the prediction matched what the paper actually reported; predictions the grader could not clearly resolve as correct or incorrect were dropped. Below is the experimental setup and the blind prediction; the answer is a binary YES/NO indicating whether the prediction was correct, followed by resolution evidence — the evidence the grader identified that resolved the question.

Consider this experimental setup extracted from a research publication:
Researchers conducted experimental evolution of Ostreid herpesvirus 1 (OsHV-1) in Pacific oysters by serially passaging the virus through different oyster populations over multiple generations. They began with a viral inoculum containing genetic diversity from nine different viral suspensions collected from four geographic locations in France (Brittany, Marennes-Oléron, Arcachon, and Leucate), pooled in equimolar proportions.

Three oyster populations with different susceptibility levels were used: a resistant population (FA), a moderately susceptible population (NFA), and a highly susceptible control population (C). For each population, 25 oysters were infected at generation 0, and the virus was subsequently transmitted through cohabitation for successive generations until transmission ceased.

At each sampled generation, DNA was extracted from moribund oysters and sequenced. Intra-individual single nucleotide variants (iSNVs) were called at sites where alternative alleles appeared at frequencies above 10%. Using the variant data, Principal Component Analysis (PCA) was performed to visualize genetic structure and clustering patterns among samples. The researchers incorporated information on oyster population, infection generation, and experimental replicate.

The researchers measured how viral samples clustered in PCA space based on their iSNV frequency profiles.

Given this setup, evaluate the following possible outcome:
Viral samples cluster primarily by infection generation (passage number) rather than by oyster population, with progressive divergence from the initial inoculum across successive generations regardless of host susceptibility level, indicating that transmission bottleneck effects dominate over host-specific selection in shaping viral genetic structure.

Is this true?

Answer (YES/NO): NO